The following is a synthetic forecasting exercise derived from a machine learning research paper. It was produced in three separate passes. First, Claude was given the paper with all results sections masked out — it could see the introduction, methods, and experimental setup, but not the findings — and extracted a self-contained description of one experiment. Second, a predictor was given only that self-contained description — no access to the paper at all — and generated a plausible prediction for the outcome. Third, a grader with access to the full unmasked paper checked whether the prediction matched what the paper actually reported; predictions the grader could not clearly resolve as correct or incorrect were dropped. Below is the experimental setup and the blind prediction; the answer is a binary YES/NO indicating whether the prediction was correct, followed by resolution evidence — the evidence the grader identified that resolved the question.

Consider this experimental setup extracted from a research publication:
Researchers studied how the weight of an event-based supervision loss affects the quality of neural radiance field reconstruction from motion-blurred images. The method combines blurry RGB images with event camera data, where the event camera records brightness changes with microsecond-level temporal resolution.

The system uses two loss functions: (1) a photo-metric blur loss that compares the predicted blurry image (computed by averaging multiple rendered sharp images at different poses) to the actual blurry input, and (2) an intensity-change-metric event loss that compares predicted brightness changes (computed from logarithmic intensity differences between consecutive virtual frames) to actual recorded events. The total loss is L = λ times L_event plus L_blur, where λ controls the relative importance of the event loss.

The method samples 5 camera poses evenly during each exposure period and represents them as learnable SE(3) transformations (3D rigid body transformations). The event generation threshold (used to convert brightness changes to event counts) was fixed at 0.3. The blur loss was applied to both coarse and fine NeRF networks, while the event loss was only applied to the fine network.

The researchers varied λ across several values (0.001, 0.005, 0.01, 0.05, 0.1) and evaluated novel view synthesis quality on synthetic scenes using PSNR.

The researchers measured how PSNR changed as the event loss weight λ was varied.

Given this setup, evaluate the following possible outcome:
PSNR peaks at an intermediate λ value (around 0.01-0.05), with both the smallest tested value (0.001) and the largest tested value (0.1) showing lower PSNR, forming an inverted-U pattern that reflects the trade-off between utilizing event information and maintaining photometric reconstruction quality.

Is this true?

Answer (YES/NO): NO